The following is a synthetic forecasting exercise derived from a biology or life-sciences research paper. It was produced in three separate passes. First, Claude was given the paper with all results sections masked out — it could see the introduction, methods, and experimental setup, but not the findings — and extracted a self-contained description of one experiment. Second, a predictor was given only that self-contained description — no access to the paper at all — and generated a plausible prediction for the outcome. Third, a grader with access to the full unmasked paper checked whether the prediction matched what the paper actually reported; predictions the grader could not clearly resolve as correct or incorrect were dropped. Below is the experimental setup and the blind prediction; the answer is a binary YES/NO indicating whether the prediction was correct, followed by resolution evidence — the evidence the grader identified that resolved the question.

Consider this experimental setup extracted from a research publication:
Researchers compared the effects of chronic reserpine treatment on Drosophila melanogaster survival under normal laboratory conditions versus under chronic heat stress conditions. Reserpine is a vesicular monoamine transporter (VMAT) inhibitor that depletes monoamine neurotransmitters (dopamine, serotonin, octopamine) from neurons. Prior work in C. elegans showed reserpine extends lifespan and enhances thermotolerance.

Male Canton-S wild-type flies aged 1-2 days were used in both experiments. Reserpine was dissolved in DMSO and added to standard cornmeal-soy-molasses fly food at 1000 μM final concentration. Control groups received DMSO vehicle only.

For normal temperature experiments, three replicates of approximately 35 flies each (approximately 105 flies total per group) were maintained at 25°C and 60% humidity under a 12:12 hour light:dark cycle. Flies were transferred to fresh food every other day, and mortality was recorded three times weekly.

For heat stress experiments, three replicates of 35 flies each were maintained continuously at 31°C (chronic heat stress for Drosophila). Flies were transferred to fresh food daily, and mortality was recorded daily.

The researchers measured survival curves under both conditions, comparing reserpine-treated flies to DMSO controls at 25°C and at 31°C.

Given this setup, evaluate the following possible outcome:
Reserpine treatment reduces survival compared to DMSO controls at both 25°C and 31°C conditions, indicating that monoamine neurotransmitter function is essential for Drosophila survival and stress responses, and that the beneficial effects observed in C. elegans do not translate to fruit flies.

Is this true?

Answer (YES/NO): NO